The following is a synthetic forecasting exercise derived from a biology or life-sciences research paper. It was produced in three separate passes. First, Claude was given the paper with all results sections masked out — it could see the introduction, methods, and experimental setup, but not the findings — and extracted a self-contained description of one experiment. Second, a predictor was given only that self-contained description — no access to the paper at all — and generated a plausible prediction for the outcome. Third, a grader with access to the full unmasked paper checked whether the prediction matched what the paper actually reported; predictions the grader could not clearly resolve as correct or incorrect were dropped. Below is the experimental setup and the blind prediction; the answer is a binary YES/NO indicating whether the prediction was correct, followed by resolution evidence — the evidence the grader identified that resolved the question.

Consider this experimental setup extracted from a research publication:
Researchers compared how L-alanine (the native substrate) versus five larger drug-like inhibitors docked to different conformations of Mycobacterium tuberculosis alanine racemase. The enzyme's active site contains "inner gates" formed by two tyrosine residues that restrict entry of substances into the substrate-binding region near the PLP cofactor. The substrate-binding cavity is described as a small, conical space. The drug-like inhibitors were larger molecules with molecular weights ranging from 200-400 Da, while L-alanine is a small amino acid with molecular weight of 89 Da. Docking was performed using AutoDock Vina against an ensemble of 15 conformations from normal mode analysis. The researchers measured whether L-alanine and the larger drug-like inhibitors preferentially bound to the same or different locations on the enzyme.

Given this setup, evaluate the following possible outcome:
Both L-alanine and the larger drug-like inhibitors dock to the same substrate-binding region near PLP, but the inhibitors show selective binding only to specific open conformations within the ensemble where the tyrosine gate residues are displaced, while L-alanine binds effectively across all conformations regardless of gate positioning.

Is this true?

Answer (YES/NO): NO